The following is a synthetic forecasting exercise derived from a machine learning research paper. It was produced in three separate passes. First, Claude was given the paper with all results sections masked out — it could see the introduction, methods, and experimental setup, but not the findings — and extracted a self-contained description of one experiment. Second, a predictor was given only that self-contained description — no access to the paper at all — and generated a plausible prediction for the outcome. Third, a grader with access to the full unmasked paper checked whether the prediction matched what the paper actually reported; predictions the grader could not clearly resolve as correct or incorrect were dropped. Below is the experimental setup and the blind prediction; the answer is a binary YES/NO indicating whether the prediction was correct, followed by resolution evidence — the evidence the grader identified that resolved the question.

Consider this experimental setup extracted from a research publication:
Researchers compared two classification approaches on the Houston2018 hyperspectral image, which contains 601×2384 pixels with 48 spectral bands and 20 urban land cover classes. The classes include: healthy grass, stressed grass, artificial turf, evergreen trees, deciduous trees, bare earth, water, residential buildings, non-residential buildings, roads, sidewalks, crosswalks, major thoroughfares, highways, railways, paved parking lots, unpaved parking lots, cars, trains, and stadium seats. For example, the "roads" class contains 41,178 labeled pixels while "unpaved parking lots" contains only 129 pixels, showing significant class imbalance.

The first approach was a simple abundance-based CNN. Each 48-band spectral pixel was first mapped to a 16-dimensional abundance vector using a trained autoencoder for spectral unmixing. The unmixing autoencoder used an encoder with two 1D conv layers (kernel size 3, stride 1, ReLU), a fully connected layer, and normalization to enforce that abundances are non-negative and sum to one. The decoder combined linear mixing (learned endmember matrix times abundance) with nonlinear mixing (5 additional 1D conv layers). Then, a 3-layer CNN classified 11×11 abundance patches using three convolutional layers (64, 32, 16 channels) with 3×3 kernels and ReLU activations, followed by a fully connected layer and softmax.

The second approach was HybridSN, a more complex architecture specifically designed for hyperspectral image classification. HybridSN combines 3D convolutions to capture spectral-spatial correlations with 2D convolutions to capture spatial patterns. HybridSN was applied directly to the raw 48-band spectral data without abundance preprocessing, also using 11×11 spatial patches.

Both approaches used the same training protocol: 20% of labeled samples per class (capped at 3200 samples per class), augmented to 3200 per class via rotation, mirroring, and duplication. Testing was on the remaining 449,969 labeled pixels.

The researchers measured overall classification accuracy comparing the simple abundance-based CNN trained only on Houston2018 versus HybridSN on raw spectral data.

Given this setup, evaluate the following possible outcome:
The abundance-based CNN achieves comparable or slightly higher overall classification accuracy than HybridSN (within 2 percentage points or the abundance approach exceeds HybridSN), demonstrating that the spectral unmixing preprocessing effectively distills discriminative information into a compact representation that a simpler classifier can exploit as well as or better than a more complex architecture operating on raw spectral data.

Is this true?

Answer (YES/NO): NO